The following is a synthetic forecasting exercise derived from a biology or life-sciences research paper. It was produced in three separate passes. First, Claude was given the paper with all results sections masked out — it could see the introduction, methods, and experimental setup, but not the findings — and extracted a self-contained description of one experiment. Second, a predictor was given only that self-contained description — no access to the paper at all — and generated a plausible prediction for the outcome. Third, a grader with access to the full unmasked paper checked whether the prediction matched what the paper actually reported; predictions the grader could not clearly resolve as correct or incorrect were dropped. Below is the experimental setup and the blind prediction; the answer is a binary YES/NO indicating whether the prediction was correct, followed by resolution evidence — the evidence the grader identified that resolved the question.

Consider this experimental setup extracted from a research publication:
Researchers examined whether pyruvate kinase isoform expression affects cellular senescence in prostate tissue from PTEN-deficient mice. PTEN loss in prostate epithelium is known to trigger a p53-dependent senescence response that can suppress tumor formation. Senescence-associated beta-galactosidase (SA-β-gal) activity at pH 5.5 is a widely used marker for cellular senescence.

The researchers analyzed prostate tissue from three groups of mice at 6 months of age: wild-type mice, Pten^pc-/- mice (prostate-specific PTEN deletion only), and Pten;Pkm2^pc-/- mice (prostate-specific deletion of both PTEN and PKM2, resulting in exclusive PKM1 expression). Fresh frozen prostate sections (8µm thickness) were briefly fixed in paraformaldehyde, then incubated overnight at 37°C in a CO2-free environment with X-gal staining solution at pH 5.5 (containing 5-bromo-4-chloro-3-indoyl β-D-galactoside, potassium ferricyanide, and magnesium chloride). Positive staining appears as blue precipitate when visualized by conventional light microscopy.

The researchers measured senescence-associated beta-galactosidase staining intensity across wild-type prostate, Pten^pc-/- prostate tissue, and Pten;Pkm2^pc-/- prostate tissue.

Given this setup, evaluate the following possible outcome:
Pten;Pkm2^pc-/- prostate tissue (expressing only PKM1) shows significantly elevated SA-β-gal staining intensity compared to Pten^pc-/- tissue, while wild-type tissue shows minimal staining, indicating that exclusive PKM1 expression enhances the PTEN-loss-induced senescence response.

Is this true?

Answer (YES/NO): YES